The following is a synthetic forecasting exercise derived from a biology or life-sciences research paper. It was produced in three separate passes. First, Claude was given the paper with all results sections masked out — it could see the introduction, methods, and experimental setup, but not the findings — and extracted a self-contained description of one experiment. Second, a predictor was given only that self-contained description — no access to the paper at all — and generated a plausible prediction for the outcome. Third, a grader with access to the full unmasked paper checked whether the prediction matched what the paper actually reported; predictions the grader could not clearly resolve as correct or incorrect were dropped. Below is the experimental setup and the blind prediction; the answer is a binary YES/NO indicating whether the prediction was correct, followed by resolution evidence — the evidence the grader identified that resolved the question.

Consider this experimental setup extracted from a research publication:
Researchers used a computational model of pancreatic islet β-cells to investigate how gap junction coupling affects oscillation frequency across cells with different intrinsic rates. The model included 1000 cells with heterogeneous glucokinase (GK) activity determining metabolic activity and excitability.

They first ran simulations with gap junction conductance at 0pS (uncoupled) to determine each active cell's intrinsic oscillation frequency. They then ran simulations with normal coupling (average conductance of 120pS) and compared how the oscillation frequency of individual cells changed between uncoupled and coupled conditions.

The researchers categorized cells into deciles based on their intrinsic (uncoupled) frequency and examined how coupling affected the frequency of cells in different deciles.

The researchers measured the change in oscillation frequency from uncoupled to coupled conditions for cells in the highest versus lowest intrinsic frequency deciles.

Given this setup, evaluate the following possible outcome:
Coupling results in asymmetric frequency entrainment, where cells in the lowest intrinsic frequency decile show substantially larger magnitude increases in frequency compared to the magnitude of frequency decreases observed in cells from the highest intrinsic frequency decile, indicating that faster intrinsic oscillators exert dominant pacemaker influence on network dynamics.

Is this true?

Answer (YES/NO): NO